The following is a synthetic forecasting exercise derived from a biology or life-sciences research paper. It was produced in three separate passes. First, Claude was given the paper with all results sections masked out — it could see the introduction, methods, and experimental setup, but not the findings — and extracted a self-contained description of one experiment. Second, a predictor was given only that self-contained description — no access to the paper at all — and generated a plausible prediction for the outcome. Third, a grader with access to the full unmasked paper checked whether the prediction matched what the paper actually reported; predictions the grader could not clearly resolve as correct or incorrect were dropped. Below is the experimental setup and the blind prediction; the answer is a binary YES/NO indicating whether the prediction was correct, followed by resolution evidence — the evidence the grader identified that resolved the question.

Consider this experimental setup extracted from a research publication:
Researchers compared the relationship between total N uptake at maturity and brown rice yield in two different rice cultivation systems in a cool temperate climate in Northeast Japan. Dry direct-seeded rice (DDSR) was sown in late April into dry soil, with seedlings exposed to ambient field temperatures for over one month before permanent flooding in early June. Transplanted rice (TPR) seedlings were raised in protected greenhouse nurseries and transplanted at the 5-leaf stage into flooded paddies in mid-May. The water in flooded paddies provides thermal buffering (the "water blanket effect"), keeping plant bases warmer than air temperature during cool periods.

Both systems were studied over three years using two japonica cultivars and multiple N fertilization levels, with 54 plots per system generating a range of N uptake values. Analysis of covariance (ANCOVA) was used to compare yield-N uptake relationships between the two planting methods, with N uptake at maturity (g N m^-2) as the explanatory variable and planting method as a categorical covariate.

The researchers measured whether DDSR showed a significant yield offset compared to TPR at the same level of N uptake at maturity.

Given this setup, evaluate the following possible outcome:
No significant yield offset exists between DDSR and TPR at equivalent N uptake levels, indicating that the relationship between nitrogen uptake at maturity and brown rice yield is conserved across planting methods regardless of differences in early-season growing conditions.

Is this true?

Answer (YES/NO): NO